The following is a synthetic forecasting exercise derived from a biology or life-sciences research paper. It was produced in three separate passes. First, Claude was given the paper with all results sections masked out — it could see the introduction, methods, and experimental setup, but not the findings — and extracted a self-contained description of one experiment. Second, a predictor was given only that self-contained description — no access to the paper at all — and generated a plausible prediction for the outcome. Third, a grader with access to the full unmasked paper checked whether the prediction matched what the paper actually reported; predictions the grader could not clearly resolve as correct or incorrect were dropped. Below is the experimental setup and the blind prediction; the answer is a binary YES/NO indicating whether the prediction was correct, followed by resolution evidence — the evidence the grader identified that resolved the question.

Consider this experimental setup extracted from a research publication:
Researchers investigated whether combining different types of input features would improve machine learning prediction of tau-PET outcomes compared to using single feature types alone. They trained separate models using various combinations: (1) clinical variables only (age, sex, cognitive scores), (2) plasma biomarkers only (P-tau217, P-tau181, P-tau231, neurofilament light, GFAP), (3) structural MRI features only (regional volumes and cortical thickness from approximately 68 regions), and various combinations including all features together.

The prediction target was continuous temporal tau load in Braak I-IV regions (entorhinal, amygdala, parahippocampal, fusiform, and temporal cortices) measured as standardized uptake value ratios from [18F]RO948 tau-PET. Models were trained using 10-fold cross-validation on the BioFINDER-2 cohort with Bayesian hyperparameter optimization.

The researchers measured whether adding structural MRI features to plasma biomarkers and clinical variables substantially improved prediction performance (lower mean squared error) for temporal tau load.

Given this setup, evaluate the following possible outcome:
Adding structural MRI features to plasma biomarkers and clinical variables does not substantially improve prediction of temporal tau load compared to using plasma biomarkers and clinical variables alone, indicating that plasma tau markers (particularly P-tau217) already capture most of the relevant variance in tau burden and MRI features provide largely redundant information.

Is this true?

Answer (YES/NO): YES